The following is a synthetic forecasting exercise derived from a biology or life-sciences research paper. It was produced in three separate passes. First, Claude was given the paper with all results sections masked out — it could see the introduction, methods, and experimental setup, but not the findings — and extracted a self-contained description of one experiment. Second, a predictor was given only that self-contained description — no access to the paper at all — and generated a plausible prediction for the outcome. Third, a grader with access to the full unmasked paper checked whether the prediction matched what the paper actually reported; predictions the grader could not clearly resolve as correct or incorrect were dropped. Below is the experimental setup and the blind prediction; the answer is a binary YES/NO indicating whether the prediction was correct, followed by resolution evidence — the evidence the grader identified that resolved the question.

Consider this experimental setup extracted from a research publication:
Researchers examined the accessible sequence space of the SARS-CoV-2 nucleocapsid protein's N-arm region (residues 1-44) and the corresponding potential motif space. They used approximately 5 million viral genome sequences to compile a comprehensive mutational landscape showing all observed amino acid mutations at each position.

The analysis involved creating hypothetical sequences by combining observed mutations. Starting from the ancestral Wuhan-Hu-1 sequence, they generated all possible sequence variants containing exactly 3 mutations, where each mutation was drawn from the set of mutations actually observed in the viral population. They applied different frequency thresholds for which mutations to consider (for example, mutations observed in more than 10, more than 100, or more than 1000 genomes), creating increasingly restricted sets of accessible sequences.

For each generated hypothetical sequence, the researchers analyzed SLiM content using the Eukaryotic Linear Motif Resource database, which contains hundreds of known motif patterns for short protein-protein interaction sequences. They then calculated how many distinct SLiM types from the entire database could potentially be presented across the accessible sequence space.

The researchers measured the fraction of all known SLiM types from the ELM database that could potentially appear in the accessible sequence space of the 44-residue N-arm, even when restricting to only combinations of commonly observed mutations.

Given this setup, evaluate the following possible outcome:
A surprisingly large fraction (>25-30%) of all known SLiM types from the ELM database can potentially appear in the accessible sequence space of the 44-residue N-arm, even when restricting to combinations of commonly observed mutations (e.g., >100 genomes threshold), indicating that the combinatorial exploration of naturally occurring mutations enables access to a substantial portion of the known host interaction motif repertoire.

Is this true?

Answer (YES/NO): YES